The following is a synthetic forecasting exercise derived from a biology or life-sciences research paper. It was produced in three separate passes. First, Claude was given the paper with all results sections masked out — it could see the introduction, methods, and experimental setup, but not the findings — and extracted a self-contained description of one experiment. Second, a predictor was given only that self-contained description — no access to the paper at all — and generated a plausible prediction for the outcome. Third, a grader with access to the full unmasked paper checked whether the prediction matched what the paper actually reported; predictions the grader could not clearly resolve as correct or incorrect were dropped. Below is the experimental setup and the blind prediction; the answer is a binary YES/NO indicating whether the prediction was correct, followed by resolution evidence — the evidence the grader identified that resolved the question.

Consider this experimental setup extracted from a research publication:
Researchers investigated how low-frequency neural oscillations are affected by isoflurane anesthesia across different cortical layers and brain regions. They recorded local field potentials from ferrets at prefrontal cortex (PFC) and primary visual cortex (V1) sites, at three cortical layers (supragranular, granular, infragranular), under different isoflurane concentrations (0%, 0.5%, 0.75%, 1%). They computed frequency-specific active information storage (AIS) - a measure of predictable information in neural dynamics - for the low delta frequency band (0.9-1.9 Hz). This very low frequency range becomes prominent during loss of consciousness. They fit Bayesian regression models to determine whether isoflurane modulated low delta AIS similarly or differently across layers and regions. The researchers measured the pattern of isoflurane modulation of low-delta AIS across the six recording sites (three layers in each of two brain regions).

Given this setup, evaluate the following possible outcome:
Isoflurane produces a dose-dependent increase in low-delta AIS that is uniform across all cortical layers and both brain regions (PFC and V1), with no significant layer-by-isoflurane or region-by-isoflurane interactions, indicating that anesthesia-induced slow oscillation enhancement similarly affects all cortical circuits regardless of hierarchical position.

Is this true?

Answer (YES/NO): NO